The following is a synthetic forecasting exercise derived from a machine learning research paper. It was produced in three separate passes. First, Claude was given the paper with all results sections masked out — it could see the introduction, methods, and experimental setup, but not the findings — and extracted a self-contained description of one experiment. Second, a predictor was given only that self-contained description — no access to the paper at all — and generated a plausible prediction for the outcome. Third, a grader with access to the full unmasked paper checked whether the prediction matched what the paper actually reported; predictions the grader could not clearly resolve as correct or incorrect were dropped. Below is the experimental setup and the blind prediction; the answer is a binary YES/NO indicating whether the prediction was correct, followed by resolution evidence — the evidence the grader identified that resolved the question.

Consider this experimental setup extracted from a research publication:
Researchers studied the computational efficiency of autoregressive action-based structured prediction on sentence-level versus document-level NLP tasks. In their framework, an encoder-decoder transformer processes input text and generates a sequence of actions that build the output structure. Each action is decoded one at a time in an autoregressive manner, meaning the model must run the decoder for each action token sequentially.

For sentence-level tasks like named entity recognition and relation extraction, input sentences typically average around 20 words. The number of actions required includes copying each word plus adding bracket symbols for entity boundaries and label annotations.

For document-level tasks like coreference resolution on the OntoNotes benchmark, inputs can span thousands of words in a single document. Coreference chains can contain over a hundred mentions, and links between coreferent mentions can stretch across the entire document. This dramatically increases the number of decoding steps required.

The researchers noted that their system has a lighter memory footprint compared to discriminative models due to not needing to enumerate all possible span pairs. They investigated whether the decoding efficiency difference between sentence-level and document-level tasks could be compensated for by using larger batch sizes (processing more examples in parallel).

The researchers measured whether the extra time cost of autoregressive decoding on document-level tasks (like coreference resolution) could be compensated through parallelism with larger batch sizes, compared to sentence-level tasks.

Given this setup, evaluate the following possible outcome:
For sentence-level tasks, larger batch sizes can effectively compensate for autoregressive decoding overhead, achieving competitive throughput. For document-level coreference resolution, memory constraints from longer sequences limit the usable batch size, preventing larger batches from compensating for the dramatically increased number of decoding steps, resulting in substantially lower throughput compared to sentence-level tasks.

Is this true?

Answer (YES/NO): NO